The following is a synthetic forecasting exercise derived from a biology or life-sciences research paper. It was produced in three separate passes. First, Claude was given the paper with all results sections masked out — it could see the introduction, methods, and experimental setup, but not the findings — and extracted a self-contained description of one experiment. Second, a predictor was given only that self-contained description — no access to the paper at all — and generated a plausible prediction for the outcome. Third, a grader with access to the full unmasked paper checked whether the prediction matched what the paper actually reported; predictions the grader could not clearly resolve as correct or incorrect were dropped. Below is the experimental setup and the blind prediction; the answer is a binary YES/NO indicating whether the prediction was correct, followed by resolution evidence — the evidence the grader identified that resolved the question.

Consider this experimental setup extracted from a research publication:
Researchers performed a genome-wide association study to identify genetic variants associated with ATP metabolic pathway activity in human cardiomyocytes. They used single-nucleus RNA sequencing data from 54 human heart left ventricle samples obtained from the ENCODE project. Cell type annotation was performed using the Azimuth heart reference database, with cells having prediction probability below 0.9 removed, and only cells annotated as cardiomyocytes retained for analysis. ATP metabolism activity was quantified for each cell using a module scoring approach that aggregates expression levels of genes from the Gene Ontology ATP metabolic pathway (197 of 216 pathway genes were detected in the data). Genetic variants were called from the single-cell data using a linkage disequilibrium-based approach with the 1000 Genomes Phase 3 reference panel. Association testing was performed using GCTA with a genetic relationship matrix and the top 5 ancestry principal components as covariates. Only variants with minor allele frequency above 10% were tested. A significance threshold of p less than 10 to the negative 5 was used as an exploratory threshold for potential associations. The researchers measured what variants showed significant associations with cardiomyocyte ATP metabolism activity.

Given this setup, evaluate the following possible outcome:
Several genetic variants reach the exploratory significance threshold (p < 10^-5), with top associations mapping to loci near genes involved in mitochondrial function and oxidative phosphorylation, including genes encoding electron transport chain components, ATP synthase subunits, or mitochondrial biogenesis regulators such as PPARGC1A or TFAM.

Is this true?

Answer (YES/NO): NO